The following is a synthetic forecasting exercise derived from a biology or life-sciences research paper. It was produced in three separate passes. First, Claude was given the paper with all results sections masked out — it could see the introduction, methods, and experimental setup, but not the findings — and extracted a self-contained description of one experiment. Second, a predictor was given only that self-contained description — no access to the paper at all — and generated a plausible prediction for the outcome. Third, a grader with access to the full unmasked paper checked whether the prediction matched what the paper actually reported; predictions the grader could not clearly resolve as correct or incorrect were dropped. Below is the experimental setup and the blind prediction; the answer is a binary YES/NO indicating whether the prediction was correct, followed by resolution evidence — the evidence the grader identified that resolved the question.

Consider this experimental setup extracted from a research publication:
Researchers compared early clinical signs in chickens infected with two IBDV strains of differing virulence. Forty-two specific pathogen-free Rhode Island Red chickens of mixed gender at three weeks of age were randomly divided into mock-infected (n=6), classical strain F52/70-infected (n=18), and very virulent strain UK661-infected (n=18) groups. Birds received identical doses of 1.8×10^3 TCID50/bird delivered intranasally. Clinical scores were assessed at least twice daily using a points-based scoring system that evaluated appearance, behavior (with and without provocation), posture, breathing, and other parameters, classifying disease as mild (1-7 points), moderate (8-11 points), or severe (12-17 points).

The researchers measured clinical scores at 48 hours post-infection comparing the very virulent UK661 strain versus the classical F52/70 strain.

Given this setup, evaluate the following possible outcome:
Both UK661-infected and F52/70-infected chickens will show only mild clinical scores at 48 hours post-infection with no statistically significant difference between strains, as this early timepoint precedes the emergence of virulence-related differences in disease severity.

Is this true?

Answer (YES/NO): NO